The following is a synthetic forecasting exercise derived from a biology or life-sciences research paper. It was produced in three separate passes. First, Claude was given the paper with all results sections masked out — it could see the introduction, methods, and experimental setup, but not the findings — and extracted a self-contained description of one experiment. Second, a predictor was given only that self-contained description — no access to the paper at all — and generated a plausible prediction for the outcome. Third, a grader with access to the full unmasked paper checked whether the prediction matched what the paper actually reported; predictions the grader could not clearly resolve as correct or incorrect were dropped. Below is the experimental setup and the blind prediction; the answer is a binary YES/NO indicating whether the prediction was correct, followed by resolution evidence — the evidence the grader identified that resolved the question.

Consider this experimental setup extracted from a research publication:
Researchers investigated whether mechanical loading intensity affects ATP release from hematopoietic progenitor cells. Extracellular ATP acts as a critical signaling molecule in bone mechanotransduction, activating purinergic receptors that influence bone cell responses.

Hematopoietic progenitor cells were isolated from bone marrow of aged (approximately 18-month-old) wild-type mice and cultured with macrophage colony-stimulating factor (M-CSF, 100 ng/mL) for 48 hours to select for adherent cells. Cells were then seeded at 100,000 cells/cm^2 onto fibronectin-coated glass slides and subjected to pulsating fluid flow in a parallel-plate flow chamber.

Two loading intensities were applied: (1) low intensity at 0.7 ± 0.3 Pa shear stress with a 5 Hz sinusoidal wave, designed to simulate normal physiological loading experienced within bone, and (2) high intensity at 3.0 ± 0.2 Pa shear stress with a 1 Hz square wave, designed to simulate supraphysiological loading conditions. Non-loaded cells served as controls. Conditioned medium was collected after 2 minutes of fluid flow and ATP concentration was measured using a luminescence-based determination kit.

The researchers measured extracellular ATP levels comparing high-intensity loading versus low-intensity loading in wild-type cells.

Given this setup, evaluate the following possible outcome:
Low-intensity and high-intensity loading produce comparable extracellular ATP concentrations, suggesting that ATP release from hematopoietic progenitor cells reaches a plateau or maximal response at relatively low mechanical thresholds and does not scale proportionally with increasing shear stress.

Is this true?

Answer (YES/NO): NO